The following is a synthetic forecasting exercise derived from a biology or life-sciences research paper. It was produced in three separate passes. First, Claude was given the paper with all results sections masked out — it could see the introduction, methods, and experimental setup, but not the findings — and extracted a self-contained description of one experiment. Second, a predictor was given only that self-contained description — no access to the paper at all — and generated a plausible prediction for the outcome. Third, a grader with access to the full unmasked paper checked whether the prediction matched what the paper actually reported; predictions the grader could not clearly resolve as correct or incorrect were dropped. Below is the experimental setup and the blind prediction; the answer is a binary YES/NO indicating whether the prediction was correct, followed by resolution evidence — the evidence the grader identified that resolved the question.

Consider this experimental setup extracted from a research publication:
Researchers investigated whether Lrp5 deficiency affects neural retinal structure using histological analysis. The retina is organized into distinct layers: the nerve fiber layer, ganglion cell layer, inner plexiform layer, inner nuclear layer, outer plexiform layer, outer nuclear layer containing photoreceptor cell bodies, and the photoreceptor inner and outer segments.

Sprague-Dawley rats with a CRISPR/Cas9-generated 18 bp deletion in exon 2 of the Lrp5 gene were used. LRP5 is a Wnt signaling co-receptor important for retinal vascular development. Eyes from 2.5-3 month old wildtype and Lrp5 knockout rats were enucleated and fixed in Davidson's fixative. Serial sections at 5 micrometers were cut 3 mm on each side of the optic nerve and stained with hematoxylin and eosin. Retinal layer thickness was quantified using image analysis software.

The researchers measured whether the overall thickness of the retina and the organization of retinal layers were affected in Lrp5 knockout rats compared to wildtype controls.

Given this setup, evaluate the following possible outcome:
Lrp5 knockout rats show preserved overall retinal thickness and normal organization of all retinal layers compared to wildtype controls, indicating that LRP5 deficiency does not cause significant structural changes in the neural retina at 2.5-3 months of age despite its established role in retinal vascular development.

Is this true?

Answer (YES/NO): NO